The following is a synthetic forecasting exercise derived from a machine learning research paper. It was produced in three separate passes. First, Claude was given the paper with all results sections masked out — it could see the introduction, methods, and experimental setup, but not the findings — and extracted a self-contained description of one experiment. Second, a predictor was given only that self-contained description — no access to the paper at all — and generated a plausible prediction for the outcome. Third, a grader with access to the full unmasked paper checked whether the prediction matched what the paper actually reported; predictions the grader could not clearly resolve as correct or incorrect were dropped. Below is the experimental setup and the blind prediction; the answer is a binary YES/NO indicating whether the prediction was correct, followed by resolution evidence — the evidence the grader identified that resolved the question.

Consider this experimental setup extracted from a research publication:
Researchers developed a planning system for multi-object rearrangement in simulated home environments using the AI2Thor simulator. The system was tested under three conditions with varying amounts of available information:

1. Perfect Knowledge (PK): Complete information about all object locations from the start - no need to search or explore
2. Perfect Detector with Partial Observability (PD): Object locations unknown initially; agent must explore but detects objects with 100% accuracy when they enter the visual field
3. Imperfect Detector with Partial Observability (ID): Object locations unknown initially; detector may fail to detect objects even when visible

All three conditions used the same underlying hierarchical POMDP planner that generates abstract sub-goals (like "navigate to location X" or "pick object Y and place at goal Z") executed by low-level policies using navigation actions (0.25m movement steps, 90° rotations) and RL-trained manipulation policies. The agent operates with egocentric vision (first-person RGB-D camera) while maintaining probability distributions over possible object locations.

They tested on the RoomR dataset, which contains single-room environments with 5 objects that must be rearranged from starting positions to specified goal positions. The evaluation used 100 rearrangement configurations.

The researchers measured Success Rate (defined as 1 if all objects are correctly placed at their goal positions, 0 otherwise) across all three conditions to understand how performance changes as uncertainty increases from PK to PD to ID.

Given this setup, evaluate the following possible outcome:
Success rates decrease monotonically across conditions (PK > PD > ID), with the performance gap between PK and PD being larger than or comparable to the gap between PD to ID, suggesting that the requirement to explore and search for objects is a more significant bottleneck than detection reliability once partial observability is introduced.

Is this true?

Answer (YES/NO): NO